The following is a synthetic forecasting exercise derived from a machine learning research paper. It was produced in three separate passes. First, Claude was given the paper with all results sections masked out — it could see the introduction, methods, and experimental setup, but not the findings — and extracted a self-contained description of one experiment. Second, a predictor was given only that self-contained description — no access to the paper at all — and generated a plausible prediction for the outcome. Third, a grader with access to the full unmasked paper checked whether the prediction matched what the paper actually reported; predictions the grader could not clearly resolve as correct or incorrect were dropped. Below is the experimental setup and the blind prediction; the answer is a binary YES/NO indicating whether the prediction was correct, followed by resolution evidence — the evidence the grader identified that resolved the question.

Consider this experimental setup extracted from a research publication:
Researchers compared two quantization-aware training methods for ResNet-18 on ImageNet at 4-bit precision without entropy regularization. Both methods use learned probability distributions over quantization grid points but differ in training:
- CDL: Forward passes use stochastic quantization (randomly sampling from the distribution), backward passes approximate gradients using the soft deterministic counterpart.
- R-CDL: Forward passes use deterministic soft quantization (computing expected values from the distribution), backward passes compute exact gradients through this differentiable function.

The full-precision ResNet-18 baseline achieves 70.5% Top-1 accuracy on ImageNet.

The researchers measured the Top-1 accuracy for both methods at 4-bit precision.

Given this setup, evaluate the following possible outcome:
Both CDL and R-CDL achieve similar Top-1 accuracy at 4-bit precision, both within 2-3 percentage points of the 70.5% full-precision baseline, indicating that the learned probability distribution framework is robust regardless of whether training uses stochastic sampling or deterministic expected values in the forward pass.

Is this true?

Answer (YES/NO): YES